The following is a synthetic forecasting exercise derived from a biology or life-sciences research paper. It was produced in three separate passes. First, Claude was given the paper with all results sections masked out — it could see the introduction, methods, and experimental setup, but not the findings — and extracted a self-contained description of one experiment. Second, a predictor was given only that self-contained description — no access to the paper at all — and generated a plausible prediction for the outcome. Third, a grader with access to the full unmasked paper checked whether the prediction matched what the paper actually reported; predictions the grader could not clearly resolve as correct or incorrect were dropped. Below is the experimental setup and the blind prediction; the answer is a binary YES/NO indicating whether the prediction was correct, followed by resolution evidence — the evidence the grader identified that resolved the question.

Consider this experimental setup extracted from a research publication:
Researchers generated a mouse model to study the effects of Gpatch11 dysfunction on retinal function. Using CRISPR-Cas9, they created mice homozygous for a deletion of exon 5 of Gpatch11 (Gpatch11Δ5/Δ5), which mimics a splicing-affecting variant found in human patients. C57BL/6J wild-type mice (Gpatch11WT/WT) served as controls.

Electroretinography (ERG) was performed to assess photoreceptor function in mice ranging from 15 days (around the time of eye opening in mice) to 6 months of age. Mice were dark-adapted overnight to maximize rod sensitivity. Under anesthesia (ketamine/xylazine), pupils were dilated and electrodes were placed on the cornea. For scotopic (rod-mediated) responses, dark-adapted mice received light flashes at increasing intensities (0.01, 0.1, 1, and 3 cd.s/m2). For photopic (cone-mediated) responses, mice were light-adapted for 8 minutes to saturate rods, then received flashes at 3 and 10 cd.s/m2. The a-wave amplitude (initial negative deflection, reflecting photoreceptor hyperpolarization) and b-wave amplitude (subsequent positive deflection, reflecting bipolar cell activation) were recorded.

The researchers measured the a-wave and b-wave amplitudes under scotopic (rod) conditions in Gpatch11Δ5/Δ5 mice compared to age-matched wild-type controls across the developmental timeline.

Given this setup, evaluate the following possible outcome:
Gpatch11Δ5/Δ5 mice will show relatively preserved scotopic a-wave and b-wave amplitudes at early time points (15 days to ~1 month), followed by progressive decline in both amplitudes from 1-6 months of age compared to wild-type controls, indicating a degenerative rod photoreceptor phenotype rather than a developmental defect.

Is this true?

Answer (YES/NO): YES